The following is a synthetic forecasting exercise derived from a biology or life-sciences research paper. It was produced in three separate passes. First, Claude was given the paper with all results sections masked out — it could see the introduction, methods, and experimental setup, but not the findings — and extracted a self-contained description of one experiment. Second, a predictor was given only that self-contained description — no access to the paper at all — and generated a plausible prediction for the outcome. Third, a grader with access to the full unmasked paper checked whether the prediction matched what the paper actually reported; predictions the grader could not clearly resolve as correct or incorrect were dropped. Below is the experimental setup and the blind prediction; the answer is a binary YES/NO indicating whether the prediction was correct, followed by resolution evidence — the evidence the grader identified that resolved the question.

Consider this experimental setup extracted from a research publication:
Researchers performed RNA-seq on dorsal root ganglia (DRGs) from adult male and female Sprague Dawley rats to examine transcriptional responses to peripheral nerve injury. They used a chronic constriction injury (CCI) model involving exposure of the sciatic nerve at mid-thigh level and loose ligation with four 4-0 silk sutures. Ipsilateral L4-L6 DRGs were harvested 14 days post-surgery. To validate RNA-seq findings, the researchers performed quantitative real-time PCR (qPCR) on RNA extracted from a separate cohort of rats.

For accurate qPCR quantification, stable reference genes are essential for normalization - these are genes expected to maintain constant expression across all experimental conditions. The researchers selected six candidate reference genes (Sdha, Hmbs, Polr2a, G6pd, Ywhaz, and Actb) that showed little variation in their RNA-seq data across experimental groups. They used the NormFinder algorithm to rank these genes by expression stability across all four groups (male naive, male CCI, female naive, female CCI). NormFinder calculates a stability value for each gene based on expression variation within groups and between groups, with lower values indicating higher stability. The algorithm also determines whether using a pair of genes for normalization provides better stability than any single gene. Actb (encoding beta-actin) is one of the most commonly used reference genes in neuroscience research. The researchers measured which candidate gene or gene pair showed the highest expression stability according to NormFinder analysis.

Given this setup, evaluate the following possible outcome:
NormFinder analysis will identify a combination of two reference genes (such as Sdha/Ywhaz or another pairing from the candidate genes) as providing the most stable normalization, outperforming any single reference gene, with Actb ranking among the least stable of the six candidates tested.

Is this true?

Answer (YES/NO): NO